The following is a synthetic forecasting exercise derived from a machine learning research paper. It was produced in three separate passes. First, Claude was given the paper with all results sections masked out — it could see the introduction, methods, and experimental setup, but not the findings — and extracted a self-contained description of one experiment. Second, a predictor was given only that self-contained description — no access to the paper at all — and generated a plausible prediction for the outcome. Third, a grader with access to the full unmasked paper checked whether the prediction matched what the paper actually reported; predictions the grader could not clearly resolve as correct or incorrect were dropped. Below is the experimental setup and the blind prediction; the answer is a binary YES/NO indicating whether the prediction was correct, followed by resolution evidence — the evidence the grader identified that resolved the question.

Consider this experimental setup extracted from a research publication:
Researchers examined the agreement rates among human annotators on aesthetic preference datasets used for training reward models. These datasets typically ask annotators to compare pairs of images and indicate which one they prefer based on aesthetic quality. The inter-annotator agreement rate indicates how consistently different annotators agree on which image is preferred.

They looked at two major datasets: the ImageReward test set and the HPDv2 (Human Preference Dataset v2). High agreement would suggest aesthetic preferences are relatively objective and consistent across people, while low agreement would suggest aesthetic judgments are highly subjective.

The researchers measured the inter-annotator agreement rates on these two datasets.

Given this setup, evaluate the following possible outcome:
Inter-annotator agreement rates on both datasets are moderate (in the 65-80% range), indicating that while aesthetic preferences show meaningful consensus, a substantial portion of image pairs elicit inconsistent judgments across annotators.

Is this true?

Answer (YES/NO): NO